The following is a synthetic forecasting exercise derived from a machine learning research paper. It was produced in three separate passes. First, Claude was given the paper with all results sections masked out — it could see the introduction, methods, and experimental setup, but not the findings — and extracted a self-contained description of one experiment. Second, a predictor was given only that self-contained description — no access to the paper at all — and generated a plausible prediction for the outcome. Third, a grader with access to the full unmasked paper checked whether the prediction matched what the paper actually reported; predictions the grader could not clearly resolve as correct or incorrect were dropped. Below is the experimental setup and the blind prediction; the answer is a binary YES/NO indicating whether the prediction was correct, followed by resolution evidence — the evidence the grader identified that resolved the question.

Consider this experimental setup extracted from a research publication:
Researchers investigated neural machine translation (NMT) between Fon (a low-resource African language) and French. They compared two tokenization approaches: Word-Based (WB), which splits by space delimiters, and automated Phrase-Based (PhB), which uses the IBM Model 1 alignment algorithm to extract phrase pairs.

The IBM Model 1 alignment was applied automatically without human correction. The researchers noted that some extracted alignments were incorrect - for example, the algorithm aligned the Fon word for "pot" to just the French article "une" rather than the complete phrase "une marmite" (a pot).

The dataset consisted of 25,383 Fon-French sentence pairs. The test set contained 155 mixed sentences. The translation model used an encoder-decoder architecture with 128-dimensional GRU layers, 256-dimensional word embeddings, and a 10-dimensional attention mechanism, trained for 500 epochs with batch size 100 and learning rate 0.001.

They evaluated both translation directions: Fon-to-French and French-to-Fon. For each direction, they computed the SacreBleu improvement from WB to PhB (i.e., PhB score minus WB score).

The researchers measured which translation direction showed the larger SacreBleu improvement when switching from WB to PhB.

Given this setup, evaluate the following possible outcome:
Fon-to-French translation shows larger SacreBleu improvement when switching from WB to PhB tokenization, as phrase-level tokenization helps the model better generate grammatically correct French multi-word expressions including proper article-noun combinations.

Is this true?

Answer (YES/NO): YES